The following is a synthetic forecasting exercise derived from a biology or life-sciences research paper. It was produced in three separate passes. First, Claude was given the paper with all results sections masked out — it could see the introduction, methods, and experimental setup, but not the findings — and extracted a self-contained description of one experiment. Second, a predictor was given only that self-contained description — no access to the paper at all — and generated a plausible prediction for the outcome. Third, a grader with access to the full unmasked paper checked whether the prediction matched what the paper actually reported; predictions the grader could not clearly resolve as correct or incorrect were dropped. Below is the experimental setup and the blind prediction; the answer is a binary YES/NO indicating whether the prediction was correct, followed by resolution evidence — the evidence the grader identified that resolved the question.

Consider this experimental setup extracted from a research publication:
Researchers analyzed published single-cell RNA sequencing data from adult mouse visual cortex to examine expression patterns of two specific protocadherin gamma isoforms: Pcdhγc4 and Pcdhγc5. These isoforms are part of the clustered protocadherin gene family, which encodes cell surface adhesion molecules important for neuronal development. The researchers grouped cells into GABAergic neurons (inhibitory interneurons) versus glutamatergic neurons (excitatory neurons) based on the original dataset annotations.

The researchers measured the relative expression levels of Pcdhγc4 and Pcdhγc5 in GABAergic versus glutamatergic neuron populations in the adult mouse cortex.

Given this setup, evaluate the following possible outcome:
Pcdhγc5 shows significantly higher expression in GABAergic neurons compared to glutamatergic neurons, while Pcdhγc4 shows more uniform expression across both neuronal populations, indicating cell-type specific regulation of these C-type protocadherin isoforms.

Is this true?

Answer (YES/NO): NO